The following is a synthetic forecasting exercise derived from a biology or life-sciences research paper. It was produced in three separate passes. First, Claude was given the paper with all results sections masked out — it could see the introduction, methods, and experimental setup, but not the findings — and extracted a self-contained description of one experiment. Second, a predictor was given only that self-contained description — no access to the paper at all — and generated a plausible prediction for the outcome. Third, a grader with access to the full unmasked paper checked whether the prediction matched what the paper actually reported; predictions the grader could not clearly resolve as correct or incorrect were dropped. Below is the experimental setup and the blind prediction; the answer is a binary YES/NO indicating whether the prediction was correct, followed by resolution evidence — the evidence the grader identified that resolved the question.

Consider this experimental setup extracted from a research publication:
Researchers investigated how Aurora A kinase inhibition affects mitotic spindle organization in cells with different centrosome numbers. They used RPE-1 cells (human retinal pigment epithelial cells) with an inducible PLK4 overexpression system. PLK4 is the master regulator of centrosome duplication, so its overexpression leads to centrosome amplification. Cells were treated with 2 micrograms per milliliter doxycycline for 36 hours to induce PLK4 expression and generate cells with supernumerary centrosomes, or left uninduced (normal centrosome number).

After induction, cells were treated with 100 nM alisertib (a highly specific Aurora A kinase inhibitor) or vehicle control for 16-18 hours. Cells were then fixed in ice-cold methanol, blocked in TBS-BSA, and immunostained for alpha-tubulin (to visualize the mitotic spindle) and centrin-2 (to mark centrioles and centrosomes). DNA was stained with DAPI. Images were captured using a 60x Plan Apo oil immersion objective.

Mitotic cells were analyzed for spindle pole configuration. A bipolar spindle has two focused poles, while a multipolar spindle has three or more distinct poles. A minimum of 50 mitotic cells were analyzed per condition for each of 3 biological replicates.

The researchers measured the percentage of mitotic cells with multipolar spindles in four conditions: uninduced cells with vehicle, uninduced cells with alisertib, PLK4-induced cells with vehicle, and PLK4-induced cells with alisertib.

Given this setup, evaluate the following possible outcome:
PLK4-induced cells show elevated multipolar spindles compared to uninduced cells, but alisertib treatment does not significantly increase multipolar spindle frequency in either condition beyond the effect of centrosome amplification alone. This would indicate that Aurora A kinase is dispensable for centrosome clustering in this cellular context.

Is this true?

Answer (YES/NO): NO